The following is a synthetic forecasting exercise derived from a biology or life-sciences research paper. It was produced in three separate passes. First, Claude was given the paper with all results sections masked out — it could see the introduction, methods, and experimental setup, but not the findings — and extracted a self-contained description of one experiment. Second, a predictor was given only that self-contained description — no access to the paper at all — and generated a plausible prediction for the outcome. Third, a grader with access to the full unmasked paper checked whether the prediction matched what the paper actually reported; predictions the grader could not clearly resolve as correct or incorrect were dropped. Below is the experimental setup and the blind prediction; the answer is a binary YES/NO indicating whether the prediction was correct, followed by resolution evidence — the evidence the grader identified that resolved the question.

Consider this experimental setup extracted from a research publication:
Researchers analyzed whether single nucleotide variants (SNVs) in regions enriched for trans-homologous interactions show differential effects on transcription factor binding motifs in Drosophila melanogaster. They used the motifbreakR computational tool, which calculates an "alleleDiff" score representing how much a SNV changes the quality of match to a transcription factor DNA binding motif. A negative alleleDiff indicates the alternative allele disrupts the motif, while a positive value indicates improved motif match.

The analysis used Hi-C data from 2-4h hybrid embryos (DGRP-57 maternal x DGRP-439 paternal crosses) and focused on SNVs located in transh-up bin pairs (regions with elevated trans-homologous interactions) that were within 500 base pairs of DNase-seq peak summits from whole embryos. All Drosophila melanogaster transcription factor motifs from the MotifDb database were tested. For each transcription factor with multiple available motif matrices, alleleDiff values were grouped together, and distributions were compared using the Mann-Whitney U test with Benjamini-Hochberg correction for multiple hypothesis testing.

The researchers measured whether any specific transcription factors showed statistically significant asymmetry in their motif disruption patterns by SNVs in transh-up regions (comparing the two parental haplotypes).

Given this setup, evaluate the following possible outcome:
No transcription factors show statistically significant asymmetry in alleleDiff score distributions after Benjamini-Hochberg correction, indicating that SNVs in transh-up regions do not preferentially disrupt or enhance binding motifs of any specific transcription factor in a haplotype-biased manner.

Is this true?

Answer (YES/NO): NO